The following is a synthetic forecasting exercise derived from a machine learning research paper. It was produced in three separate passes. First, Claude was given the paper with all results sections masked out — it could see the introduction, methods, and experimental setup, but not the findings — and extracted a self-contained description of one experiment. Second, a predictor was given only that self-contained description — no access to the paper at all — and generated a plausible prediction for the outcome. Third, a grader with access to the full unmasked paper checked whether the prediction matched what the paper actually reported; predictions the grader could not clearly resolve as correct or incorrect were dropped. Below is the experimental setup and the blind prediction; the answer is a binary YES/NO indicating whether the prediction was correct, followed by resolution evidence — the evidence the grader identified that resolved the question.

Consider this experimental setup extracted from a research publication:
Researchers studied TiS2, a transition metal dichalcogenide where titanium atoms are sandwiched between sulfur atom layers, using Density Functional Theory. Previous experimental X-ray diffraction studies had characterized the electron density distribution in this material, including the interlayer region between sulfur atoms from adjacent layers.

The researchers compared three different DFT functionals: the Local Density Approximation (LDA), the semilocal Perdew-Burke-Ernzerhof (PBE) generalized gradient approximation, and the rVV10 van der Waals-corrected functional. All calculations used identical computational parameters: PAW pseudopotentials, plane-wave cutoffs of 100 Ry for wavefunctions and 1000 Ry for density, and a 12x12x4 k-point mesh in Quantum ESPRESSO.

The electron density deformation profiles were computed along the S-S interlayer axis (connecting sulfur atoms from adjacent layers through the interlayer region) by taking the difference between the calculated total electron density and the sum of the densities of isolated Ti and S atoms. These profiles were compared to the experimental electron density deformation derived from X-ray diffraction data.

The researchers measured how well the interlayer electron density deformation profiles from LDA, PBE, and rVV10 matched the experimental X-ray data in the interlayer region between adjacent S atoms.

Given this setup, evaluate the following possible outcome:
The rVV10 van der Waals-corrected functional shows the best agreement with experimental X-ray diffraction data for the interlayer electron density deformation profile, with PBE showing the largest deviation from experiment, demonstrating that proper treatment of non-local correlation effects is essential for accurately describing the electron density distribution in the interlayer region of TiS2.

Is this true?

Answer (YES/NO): NO